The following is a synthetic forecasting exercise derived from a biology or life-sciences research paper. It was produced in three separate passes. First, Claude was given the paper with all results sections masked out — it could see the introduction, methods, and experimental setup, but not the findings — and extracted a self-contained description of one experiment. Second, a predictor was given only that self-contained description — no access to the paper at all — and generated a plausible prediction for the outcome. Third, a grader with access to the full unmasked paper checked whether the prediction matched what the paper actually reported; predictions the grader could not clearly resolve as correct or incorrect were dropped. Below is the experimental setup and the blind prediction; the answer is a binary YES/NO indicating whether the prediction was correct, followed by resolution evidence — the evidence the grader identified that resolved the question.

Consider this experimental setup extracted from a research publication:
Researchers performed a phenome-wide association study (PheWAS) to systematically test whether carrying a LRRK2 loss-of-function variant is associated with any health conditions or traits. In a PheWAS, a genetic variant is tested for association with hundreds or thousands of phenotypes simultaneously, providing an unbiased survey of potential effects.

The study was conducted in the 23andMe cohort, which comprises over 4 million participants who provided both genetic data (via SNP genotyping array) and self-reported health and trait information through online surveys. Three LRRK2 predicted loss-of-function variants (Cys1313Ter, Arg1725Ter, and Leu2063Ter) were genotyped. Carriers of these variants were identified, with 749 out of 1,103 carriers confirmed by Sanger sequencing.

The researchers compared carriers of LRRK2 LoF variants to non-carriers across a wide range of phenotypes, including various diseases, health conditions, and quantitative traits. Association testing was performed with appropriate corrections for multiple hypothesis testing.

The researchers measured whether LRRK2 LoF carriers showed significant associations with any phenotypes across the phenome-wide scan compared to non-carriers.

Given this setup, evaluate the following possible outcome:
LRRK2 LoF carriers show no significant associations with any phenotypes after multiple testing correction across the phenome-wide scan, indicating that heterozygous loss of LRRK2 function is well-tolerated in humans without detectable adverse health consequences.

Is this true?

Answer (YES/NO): YES